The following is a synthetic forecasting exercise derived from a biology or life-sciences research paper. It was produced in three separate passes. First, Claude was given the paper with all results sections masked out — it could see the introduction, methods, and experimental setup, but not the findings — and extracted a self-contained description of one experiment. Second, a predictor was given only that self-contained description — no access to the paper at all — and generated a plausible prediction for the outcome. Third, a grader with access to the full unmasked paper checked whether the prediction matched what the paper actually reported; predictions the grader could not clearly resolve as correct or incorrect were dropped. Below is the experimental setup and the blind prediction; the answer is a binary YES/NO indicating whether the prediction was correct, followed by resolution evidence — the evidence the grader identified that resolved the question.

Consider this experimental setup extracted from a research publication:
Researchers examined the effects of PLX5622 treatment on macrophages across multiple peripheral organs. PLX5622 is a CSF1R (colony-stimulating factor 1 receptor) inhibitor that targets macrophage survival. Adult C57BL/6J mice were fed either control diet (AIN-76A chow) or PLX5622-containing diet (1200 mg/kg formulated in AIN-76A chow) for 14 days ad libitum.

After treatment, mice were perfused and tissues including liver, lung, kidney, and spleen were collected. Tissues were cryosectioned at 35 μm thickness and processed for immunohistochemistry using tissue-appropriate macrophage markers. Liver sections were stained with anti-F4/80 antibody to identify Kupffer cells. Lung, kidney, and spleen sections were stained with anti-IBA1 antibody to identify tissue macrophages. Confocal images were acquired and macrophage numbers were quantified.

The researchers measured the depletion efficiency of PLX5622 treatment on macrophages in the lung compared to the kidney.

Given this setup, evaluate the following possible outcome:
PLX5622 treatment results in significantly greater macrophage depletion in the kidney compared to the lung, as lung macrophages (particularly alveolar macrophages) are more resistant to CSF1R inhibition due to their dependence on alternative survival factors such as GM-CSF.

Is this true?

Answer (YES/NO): YES